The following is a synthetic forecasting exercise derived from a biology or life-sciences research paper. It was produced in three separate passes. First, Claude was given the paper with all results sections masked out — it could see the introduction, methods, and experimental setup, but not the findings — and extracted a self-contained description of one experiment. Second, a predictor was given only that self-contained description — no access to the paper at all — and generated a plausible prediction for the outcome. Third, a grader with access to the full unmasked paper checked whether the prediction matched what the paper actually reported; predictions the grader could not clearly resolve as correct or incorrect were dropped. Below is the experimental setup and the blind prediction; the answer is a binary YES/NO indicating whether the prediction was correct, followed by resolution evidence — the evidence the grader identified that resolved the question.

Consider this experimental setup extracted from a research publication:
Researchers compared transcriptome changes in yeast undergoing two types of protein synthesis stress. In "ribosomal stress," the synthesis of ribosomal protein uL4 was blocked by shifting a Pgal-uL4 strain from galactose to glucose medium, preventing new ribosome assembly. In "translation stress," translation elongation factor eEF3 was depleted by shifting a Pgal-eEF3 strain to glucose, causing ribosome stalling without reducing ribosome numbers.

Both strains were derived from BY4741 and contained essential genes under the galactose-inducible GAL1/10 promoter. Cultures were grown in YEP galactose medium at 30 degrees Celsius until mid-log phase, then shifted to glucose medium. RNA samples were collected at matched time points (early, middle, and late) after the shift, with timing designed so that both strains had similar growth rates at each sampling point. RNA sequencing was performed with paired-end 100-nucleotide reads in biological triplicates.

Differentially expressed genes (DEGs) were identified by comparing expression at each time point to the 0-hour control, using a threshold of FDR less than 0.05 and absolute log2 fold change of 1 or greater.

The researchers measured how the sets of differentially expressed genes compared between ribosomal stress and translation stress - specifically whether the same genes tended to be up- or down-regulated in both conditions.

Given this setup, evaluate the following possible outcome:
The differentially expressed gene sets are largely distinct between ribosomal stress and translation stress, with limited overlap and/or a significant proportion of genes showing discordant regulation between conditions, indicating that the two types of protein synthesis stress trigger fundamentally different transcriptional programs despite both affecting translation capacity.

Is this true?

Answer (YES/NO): YES